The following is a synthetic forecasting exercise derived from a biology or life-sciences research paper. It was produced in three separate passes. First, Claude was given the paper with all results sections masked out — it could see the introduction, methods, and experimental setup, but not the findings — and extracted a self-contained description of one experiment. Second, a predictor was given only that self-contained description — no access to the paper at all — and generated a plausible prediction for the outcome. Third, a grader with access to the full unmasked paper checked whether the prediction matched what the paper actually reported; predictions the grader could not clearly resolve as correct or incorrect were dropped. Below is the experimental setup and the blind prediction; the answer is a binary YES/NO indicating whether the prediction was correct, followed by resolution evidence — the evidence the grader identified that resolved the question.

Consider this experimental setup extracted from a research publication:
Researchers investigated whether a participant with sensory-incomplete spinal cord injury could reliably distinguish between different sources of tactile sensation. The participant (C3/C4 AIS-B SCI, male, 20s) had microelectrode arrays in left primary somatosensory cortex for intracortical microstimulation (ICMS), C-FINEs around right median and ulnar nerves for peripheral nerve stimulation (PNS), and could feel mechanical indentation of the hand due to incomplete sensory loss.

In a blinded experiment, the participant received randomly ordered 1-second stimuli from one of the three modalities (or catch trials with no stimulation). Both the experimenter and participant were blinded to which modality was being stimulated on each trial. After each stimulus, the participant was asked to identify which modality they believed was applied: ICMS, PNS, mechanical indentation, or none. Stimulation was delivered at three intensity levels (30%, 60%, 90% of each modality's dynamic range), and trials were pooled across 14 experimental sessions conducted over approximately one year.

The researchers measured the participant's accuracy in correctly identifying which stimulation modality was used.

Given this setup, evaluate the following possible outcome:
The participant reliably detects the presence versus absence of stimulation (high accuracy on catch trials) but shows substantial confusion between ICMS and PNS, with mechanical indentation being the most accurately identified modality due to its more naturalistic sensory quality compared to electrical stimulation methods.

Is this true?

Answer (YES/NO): NO